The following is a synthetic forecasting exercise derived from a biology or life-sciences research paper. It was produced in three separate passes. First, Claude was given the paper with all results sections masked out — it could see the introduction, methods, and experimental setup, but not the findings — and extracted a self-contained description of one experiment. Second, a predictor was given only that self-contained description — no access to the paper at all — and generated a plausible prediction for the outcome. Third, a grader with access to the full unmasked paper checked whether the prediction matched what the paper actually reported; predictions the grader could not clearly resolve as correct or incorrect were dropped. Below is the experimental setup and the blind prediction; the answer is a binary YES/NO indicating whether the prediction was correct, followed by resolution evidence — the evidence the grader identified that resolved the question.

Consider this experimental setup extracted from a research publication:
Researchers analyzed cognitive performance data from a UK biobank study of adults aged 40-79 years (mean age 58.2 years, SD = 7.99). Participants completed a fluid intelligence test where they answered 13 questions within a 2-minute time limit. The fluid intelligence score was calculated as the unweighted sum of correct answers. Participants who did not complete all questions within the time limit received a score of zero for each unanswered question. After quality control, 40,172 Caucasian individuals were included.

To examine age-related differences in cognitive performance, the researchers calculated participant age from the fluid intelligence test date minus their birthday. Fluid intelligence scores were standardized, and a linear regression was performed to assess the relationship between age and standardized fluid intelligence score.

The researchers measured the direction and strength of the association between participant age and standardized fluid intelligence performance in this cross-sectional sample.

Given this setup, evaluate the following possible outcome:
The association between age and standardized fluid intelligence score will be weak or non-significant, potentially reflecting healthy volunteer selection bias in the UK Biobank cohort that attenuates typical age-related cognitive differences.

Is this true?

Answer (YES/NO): NO